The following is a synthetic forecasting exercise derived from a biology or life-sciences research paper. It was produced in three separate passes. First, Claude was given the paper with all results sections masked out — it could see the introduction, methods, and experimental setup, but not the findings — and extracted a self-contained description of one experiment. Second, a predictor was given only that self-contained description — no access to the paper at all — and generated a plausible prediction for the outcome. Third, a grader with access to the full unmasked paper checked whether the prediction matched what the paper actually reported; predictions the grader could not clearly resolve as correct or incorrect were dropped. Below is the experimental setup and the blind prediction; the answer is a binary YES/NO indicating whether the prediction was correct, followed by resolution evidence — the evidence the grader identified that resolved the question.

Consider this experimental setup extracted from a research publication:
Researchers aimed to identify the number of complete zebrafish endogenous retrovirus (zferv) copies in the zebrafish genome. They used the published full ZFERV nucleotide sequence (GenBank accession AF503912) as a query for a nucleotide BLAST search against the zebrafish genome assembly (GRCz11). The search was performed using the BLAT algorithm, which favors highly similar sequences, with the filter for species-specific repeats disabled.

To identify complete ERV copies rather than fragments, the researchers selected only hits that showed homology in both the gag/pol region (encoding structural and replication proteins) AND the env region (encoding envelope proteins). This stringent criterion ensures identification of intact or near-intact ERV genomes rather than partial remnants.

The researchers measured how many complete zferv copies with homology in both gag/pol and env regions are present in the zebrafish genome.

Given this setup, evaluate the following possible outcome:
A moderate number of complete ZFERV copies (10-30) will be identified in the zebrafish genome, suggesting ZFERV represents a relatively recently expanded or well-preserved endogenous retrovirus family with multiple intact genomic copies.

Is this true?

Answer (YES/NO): NO